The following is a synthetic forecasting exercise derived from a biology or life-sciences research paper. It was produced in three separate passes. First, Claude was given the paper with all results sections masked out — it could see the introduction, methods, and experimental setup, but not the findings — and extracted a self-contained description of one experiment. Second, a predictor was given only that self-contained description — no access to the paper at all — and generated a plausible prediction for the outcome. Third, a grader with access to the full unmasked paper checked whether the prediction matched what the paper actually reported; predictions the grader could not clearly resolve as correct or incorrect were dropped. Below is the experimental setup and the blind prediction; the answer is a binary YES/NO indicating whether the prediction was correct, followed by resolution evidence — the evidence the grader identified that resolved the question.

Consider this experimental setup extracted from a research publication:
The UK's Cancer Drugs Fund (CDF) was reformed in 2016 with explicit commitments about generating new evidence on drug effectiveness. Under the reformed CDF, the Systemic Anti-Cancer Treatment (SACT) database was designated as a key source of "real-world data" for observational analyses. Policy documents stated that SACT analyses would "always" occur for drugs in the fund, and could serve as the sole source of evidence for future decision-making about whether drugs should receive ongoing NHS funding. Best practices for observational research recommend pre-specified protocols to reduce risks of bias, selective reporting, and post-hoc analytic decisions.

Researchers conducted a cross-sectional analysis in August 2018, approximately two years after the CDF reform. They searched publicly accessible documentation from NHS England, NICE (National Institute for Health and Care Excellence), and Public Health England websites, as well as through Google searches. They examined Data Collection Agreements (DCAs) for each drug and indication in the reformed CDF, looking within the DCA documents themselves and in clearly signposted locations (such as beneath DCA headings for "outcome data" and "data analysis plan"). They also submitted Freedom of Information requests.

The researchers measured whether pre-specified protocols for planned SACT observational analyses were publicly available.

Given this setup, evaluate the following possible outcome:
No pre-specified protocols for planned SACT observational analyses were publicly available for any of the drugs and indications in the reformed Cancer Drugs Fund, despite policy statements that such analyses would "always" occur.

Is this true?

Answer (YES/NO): YES